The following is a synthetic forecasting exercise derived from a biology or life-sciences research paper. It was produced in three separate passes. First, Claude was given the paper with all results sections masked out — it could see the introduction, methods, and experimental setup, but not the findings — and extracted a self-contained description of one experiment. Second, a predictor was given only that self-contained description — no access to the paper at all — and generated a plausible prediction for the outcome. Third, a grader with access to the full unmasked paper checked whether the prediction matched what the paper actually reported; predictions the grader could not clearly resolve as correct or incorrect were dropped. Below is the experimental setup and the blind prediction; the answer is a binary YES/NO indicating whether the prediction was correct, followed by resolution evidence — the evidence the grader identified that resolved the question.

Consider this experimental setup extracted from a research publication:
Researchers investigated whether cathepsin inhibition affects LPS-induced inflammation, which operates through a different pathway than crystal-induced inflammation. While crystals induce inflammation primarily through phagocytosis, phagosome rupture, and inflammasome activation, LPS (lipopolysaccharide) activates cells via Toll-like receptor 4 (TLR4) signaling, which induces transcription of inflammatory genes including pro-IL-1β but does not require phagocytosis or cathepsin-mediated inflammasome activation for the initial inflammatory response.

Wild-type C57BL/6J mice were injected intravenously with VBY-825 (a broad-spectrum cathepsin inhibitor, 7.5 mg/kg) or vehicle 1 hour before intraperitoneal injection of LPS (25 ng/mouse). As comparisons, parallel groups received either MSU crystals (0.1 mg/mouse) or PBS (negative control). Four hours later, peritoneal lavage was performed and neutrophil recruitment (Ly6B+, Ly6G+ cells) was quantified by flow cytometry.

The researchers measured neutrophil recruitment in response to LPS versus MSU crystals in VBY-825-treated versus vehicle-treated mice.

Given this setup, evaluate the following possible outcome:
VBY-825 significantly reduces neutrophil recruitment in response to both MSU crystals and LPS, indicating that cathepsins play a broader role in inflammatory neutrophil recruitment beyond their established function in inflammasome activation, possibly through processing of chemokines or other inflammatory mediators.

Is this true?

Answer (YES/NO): NO